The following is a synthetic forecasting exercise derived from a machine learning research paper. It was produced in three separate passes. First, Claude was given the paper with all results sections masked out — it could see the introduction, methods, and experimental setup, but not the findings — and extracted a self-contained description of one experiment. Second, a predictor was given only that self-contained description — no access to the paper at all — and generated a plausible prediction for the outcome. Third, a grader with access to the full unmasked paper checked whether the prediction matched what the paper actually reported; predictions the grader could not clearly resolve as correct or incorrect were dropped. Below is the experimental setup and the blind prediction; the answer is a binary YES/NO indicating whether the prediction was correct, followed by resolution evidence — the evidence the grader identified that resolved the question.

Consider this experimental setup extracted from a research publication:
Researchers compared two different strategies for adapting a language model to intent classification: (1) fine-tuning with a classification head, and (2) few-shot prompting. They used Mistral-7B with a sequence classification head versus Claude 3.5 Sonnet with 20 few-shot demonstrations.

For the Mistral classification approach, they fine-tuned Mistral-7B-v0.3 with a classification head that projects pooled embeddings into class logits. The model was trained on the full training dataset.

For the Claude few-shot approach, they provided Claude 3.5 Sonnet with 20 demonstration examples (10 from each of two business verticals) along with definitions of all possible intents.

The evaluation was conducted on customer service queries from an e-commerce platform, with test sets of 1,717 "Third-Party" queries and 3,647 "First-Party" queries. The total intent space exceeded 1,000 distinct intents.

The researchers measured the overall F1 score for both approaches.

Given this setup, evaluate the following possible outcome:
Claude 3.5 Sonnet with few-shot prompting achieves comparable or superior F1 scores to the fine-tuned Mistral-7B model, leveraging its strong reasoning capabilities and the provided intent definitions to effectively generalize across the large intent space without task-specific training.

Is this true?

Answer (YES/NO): YES